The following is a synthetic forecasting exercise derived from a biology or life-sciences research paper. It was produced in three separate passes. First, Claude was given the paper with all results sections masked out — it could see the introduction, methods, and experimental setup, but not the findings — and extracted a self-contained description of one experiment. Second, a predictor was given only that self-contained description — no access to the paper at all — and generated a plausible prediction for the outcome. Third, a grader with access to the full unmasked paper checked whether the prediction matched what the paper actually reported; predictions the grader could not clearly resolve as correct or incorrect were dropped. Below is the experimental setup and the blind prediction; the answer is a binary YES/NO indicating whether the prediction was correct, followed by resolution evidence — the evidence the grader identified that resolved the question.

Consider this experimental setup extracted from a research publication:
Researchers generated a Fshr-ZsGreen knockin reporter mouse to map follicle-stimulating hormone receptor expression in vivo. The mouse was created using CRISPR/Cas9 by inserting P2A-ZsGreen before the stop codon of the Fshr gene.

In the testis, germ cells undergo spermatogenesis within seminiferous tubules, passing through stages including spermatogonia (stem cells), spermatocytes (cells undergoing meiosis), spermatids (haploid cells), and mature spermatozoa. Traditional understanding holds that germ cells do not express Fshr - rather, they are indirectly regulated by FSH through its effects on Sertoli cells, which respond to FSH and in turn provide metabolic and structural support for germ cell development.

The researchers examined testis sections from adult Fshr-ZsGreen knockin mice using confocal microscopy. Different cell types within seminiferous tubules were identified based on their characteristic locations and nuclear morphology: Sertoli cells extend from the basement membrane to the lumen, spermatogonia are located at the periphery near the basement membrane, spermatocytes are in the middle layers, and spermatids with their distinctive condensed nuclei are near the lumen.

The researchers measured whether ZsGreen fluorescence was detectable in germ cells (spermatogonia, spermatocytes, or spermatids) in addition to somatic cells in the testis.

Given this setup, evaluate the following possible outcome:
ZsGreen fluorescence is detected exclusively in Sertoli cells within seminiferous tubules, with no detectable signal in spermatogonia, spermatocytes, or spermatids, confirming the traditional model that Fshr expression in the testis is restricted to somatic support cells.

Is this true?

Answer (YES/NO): NO